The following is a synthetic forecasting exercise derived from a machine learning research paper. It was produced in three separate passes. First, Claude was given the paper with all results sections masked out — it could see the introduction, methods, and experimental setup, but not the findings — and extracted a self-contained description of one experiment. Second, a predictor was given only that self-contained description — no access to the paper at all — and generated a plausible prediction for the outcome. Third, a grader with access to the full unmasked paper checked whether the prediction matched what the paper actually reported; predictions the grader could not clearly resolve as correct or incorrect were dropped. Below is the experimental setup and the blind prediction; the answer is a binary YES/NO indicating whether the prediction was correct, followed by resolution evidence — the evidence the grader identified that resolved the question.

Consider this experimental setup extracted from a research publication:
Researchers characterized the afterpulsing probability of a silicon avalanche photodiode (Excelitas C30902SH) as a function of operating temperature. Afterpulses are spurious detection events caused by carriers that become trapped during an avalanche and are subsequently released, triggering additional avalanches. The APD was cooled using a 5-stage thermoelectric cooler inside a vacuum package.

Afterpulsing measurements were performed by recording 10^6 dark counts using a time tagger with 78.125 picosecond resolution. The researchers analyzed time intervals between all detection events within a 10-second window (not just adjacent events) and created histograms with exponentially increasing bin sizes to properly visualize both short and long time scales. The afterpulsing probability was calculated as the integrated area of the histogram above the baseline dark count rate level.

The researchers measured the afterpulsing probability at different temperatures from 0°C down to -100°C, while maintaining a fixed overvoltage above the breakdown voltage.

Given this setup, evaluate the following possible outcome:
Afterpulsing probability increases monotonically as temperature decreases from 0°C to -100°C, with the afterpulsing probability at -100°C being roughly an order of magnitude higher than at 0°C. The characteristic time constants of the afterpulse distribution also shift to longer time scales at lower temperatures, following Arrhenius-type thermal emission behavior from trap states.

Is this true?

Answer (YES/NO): NO